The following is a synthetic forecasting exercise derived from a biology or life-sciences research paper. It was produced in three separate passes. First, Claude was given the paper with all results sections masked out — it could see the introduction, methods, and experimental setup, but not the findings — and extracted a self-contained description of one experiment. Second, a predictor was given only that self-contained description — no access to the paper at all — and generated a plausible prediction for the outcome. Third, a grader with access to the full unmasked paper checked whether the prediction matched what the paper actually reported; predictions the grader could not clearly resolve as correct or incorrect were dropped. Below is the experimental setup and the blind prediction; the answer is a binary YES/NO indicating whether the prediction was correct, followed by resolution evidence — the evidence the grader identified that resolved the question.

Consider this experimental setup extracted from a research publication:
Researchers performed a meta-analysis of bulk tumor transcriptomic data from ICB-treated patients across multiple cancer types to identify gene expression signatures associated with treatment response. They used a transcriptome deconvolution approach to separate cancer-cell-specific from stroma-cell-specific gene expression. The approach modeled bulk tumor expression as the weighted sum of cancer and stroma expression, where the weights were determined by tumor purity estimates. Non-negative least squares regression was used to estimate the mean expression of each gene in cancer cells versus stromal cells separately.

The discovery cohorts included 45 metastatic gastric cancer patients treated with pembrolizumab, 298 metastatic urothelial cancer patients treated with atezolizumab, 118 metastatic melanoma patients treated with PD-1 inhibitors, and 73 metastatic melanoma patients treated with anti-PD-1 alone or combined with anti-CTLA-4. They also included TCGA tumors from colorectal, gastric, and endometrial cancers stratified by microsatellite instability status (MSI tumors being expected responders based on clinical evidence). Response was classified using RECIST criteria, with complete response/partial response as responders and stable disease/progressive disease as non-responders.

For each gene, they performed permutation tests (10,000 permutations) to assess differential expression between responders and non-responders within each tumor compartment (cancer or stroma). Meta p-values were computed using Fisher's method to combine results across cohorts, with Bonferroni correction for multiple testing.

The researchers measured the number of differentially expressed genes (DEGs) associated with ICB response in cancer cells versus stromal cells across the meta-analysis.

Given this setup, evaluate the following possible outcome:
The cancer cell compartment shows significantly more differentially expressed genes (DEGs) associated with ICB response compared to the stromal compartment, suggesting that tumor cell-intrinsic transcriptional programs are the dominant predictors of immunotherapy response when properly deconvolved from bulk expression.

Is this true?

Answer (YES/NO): NO